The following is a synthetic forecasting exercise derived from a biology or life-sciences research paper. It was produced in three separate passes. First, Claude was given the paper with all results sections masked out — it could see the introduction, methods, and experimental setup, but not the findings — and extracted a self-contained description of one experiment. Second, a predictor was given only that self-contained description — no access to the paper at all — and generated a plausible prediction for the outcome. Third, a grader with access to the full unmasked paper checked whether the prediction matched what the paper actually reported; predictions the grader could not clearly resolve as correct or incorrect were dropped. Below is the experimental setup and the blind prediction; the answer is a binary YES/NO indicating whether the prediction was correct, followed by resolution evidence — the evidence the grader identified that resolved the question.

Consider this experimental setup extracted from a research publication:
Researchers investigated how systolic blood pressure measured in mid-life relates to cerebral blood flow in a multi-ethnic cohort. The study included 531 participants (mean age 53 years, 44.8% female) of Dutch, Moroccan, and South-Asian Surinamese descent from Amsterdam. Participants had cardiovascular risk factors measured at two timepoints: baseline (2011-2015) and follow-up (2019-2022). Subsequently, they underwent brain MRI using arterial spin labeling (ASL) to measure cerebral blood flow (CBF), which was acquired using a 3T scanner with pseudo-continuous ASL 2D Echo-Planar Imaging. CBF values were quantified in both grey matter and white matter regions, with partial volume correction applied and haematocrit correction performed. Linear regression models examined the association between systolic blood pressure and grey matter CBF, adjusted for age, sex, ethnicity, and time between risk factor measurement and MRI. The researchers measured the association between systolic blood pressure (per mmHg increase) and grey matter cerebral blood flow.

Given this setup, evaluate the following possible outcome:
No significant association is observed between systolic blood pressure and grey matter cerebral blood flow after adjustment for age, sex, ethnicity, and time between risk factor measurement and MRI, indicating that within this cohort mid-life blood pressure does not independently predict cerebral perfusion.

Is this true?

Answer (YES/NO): YES